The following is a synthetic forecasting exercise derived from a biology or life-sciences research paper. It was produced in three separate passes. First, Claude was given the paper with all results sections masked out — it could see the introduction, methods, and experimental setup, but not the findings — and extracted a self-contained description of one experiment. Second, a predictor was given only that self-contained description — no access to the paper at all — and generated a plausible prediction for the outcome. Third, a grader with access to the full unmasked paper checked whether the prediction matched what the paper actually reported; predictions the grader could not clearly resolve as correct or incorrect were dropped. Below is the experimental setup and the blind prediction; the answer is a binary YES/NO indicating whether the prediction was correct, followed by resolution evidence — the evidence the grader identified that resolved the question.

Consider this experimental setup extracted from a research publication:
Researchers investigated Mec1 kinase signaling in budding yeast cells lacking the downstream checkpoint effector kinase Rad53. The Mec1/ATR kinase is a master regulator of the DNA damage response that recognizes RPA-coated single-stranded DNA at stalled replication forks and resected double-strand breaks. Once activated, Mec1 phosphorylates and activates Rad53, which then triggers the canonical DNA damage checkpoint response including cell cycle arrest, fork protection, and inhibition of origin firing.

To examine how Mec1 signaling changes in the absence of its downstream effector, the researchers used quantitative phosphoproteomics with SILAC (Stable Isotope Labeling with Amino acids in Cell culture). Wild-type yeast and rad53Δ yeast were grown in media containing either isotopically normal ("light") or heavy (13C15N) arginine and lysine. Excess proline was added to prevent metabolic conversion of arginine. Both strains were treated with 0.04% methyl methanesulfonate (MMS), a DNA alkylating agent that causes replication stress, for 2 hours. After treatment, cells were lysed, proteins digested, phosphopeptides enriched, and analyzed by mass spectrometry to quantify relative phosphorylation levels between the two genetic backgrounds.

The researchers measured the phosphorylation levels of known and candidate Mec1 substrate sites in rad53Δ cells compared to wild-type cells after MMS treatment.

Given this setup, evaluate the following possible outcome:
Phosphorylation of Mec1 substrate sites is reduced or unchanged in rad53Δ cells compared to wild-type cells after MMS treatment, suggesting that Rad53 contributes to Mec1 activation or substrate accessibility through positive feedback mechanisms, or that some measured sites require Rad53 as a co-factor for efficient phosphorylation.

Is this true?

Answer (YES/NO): NO